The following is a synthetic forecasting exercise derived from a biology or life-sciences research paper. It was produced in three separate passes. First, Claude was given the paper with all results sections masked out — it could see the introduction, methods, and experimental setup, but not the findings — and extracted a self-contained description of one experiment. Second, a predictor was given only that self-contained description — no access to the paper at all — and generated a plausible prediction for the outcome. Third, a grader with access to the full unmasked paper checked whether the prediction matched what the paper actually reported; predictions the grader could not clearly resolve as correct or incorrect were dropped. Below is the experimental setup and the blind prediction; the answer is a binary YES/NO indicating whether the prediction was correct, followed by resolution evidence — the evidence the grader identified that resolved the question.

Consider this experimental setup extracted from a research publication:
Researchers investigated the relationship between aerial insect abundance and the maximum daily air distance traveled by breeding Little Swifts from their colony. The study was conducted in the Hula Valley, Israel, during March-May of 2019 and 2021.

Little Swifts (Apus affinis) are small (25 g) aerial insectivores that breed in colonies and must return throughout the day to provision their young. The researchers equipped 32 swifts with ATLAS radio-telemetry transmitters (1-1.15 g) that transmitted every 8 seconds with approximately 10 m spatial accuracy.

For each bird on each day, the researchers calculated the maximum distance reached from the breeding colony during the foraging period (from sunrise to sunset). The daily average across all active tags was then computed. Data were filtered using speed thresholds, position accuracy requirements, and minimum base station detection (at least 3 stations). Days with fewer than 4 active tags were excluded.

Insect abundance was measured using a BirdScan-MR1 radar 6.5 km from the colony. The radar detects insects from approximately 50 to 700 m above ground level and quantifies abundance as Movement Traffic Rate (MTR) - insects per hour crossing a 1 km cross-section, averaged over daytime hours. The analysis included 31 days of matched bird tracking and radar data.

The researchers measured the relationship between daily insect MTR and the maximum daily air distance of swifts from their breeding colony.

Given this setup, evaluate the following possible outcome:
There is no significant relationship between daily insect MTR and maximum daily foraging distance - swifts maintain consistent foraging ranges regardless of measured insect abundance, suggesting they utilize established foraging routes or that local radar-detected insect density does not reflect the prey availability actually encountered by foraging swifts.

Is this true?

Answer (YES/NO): NO